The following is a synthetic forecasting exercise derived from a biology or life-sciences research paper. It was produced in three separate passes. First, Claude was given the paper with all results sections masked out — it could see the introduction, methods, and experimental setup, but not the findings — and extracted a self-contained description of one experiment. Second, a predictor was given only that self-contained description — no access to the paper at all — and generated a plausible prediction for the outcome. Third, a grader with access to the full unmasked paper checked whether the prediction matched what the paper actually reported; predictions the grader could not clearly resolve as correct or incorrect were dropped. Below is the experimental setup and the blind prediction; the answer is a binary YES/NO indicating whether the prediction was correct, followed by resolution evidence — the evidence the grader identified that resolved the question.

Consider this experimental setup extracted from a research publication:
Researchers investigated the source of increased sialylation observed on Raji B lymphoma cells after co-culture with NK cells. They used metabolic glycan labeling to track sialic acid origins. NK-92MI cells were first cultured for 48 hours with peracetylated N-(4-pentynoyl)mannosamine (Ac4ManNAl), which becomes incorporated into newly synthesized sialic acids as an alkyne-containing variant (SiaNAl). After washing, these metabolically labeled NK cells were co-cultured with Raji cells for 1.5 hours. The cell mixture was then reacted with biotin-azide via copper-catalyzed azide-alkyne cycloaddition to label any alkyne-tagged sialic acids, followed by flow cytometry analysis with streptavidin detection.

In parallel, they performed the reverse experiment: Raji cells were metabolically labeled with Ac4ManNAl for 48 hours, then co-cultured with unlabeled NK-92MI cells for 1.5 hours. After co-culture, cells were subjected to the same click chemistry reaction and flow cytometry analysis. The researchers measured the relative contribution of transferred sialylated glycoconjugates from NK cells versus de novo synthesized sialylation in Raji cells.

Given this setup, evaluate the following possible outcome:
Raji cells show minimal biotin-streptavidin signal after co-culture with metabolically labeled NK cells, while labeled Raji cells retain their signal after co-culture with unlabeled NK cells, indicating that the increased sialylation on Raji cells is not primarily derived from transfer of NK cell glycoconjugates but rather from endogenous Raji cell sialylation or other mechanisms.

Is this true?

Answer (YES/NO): NO